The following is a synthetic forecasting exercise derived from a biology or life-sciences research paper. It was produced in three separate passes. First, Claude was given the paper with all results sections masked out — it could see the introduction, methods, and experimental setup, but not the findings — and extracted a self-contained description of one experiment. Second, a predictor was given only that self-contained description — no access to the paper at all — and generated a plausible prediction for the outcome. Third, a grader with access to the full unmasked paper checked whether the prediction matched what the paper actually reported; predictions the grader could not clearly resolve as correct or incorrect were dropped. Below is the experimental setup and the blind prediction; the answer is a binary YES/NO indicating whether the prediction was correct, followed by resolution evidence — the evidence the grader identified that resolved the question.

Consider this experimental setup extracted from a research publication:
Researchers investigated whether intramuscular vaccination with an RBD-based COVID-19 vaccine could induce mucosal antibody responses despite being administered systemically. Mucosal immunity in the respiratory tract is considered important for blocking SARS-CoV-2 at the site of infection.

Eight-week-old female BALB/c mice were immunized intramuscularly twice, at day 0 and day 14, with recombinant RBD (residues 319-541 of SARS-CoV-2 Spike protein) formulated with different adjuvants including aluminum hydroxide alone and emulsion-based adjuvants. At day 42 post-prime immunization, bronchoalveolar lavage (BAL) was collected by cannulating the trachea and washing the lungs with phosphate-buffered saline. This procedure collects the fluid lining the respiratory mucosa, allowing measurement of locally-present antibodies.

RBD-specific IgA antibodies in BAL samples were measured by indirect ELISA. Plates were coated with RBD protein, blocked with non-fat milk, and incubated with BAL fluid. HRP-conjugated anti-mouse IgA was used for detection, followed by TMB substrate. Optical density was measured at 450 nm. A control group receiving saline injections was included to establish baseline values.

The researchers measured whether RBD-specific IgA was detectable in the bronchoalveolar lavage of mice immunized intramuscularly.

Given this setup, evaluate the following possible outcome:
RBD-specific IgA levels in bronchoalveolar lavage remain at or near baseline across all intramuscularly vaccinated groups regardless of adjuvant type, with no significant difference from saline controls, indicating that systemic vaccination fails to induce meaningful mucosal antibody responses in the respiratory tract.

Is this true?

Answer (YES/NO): NO